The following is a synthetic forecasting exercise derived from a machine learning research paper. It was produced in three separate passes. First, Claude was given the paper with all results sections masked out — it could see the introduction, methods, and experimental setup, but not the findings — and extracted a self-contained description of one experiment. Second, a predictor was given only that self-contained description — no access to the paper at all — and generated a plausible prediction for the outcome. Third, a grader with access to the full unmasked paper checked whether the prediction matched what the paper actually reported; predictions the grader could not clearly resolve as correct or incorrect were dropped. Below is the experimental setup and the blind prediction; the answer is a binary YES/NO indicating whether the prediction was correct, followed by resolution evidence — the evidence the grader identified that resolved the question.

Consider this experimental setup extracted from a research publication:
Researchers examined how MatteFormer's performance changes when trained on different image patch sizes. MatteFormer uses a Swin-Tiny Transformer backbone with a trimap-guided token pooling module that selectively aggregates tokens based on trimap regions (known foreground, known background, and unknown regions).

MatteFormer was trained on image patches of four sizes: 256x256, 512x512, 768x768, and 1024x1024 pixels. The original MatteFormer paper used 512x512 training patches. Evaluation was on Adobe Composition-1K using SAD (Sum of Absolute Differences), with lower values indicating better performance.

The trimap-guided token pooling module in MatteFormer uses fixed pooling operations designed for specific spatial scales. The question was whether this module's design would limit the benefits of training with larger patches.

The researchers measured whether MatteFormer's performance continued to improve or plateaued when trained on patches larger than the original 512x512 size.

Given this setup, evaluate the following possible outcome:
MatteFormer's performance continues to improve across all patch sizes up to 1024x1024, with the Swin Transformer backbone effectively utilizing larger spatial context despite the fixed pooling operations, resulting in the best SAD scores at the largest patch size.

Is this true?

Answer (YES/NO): NO